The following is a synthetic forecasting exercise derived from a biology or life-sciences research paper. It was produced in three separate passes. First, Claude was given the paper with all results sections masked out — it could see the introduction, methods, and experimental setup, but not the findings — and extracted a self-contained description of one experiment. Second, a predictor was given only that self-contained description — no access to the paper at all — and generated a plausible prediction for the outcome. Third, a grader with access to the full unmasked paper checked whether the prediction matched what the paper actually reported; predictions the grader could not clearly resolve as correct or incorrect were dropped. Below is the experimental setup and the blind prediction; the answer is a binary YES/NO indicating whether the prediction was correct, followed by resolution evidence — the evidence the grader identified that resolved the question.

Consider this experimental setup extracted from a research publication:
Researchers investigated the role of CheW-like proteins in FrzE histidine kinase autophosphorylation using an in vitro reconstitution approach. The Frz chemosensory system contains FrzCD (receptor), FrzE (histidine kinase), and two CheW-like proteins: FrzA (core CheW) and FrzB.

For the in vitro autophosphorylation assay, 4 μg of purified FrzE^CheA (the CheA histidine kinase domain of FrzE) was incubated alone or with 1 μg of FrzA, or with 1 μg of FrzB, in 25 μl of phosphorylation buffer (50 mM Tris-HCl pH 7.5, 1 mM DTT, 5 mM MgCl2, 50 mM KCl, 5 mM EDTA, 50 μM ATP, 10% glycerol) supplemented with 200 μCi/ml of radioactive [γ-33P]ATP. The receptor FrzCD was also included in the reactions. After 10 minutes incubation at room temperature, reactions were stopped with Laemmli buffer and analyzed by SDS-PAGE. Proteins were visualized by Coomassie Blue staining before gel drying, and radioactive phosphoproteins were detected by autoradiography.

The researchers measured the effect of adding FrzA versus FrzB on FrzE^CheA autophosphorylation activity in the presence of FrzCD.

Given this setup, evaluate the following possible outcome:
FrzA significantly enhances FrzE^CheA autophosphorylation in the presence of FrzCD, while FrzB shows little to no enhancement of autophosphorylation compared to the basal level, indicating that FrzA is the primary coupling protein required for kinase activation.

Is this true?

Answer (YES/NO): YES